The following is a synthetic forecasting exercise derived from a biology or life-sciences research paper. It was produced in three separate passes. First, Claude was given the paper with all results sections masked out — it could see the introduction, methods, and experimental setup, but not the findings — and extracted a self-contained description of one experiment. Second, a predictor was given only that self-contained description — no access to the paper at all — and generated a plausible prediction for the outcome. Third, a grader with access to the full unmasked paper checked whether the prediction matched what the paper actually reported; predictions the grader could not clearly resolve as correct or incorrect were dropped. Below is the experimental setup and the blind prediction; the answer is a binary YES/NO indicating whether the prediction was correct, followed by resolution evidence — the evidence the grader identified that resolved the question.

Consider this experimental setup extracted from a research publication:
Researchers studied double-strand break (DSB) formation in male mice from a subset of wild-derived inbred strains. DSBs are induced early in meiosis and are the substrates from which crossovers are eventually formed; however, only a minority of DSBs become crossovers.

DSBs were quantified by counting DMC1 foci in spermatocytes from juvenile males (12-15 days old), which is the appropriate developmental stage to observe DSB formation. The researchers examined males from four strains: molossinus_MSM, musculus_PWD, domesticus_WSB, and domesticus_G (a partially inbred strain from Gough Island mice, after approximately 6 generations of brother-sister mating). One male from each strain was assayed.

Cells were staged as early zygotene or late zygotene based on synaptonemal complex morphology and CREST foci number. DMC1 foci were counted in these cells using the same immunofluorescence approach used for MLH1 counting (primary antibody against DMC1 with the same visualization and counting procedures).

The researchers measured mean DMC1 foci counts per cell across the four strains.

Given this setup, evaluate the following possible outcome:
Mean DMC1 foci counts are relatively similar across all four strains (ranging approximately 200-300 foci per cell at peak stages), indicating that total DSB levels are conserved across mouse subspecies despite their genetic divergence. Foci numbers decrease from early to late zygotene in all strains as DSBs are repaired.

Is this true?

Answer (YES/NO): NO